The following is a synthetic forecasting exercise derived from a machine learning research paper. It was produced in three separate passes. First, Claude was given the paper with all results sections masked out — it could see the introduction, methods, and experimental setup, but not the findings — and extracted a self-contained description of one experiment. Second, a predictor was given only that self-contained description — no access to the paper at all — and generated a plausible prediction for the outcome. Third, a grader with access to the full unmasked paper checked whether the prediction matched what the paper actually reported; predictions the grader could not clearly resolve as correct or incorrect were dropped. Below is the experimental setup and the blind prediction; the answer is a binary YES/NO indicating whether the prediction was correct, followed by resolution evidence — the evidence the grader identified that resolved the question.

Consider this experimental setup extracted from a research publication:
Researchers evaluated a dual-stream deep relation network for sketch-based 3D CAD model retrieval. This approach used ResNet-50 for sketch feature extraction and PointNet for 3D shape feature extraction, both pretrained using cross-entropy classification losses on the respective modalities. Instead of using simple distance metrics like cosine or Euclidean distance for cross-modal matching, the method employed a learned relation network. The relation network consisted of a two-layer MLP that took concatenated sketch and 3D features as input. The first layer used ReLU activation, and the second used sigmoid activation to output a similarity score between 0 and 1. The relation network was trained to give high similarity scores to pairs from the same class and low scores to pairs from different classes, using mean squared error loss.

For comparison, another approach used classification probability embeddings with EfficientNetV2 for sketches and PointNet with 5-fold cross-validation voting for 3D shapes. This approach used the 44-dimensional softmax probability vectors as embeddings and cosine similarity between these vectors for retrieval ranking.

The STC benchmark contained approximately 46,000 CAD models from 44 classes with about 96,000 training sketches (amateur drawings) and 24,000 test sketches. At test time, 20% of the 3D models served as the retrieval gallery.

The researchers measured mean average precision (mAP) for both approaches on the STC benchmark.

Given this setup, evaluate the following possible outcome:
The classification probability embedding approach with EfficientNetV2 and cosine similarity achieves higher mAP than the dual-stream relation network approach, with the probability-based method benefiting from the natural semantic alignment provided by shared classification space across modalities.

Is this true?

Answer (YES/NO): YES